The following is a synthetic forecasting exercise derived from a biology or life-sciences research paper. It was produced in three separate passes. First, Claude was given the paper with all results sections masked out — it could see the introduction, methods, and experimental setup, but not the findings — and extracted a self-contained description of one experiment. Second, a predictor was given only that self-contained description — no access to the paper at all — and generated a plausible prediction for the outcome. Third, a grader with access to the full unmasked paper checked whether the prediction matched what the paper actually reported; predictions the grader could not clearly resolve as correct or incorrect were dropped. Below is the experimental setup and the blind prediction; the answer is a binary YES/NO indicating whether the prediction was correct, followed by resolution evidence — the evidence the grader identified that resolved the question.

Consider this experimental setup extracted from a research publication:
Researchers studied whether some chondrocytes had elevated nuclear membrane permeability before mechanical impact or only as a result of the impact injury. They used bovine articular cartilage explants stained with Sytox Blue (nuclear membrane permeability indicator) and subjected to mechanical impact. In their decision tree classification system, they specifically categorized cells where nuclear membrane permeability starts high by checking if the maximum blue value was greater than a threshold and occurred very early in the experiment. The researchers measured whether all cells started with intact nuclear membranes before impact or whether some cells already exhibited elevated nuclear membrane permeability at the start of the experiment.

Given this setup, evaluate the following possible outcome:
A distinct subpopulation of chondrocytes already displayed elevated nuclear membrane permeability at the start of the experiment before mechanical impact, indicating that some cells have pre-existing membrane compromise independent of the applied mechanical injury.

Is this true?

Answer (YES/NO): YES